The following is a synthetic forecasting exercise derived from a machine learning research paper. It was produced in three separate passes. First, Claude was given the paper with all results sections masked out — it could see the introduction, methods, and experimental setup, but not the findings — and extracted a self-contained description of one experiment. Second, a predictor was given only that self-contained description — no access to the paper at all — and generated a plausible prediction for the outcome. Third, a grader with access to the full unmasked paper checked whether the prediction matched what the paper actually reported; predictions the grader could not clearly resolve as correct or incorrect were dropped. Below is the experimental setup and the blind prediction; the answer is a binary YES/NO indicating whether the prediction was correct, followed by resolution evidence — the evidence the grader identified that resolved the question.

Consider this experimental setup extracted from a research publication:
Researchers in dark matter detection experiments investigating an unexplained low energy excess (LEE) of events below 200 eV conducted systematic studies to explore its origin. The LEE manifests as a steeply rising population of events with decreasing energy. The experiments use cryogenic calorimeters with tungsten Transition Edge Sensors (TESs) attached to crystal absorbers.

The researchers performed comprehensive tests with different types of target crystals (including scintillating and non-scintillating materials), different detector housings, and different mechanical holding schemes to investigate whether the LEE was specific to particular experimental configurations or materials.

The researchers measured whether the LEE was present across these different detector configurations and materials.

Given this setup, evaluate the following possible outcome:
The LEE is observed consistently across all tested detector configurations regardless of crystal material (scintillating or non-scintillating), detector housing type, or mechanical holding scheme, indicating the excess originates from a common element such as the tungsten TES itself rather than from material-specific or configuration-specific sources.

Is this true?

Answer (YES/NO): NO